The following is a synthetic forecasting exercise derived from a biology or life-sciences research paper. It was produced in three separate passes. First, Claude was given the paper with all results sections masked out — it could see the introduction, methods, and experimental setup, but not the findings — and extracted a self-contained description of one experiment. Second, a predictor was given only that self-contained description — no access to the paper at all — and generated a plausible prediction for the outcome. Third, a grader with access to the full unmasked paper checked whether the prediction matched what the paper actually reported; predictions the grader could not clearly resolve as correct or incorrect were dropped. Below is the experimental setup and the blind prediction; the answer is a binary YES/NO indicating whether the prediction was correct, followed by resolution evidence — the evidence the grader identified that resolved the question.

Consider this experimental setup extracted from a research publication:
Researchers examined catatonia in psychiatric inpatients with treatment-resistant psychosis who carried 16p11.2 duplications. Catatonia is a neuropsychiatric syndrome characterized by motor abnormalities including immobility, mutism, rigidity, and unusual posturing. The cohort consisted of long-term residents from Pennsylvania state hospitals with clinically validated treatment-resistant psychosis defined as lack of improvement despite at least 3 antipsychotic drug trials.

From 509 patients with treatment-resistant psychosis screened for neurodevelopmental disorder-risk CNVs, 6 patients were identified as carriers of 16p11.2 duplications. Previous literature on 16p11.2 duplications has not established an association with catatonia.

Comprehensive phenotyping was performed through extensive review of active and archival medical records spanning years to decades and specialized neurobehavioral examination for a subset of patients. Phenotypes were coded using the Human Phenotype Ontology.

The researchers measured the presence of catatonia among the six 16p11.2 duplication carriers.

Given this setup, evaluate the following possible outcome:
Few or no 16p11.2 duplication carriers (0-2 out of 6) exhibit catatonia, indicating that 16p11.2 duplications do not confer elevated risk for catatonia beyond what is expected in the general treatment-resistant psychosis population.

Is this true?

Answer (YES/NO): NO